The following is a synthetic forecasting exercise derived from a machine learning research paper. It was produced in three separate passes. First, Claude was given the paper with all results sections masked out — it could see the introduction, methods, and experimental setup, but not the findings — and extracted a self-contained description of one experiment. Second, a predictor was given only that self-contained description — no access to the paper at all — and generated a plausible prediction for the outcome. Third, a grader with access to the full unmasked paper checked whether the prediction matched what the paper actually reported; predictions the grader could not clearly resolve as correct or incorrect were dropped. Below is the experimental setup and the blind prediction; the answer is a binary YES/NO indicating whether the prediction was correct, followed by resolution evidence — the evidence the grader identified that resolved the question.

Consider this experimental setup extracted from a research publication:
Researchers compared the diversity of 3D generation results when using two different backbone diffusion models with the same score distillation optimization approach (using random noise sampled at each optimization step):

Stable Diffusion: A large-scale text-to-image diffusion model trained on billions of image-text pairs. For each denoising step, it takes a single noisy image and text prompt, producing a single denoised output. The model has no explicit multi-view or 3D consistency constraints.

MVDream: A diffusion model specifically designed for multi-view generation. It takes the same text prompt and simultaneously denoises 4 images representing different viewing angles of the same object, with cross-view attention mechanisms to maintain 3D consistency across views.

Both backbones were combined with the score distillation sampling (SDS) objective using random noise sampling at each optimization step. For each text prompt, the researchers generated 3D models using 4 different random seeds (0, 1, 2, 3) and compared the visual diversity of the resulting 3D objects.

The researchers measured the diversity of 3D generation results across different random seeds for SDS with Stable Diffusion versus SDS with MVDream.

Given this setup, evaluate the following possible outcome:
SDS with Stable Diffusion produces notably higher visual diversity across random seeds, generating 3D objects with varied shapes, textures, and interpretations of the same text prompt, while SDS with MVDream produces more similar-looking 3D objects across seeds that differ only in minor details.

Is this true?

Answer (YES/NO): YES